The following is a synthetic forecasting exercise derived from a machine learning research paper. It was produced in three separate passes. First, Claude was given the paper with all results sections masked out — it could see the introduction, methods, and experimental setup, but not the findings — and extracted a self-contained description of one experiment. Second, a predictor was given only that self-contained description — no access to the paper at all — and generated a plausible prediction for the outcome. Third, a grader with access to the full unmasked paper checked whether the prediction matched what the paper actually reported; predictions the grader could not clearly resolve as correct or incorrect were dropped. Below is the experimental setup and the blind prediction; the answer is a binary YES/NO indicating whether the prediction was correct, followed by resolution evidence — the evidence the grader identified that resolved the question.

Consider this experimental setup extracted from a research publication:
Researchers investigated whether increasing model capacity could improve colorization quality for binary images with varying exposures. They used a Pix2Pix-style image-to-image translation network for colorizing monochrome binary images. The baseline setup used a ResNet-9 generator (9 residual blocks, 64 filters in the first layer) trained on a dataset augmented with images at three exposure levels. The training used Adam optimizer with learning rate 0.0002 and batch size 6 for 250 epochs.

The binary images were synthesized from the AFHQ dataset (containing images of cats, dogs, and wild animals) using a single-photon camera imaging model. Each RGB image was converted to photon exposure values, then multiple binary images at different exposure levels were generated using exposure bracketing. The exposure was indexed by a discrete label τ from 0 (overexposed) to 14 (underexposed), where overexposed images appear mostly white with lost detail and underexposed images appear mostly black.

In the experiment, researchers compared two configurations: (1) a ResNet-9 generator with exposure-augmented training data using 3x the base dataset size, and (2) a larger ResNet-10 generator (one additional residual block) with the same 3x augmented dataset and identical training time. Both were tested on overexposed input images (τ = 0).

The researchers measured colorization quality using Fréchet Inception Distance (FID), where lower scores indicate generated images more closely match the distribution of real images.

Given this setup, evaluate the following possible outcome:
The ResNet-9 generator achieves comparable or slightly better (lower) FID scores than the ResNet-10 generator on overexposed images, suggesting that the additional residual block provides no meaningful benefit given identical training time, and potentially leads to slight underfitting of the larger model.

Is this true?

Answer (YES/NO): NO